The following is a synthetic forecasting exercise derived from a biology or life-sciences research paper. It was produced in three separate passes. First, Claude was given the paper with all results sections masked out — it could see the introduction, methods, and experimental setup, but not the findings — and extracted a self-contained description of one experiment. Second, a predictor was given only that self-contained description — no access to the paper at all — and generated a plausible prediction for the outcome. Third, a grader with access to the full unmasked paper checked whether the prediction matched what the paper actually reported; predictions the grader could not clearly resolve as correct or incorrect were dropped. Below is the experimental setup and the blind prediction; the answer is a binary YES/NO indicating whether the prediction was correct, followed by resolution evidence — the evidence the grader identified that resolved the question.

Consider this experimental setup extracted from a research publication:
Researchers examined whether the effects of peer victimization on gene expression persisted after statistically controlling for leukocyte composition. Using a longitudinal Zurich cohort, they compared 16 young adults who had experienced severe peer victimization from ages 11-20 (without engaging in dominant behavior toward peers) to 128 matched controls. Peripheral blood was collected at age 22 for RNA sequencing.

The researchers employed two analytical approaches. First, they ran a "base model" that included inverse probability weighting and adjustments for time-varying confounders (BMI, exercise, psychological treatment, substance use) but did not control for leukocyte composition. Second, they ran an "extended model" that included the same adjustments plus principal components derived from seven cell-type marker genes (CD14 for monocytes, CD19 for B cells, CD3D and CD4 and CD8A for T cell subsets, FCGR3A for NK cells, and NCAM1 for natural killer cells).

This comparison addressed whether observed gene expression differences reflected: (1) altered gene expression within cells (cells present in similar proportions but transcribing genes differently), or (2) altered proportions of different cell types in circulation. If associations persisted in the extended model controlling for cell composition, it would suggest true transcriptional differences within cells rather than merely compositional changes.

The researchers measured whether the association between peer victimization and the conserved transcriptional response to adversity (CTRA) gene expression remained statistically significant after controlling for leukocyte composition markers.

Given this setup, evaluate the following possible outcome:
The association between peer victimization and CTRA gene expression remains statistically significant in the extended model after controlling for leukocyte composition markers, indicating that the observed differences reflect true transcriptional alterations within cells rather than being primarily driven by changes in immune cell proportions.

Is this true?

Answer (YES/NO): YES